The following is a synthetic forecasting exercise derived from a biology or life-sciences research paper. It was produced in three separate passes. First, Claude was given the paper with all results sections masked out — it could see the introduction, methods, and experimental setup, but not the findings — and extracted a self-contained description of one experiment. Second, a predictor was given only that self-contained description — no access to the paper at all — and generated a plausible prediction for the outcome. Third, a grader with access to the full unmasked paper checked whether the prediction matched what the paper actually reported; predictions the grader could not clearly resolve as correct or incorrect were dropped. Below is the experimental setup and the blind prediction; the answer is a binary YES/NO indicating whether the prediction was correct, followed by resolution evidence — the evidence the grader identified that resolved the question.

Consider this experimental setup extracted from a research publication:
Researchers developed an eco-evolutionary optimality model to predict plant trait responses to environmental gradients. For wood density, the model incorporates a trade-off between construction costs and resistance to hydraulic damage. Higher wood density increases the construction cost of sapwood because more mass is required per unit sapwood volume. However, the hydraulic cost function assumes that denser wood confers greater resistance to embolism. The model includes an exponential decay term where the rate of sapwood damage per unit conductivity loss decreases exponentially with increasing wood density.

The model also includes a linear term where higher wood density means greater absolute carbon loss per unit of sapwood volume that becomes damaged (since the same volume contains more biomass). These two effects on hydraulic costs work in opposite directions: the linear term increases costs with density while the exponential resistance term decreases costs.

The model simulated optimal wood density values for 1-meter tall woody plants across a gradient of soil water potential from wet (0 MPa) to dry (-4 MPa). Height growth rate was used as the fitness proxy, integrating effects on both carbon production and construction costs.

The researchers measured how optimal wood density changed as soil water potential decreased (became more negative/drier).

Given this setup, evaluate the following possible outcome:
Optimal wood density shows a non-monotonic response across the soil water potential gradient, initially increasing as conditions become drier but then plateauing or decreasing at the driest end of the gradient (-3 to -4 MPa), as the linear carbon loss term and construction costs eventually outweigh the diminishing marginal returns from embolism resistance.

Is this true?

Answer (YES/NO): NO